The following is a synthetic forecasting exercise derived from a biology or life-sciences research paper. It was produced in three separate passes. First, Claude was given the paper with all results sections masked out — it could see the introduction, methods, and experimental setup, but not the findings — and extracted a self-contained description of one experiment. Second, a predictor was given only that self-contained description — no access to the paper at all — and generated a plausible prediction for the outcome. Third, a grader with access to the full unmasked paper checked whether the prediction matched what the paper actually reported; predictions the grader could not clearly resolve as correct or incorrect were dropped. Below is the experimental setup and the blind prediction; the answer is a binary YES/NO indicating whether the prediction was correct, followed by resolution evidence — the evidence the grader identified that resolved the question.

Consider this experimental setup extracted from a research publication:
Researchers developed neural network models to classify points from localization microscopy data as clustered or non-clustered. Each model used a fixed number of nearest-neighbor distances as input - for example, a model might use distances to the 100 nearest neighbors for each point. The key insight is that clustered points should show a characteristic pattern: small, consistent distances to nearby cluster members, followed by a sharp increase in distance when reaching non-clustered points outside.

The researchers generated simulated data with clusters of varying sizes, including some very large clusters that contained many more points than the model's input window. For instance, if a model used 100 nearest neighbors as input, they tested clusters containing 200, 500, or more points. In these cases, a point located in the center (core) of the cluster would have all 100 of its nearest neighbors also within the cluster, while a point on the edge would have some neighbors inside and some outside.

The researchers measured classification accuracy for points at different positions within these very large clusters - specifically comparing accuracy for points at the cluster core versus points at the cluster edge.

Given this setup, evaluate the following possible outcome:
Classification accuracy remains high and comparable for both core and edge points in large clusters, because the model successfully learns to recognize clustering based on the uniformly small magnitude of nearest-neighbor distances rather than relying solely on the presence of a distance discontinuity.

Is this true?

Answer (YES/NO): NO